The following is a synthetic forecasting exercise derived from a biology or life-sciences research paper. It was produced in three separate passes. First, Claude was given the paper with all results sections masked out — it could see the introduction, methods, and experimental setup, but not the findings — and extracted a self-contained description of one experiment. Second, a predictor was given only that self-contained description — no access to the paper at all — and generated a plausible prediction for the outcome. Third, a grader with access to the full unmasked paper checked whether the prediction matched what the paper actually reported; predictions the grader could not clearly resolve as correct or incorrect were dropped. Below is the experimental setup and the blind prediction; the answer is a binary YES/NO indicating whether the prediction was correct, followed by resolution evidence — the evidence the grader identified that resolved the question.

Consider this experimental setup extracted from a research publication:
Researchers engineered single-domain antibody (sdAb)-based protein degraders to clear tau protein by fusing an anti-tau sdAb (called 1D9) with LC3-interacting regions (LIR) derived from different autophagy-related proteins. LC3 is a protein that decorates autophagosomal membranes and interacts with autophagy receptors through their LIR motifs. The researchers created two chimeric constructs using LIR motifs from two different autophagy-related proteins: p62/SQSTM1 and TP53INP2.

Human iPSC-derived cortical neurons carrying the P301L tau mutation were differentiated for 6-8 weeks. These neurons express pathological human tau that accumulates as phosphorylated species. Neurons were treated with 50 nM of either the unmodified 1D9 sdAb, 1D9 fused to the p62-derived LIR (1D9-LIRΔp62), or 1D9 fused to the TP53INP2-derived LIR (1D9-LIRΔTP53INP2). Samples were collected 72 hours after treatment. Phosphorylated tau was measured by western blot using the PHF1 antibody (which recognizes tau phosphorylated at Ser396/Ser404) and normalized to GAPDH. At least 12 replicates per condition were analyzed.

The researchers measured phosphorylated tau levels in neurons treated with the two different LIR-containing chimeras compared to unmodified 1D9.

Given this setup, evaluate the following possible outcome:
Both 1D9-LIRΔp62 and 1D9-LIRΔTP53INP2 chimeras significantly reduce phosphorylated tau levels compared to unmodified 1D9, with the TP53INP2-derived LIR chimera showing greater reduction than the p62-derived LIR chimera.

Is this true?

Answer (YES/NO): NO